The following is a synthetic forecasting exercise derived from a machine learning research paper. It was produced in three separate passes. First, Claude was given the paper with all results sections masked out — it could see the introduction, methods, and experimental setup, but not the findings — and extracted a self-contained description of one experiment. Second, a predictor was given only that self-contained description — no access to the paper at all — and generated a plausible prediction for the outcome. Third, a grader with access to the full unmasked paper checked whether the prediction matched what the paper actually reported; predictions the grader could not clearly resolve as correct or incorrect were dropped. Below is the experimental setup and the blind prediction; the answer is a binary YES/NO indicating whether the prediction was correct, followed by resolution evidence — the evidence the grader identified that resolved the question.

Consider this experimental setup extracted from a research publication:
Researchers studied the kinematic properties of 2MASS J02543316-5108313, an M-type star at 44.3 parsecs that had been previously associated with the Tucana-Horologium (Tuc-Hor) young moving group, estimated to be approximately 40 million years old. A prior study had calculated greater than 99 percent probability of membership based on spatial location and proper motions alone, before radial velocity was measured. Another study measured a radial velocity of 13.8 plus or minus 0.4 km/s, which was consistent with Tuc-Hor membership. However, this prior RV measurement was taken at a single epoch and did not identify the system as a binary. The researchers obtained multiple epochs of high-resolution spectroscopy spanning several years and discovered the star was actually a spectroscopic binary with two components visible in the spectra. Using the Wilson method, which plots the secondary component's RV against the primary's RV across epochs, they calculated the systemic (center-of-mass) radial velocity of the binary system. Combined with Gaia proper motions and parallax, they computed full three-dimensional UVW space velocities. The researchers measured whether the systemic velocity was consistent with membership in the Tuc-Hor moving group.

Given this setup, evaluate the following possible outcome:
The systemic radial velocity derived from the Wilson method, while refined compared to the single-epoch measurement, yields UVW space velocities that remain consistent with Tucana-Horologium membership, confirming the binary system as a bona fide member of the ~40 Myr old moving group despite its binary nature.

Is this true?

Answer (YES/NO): YES